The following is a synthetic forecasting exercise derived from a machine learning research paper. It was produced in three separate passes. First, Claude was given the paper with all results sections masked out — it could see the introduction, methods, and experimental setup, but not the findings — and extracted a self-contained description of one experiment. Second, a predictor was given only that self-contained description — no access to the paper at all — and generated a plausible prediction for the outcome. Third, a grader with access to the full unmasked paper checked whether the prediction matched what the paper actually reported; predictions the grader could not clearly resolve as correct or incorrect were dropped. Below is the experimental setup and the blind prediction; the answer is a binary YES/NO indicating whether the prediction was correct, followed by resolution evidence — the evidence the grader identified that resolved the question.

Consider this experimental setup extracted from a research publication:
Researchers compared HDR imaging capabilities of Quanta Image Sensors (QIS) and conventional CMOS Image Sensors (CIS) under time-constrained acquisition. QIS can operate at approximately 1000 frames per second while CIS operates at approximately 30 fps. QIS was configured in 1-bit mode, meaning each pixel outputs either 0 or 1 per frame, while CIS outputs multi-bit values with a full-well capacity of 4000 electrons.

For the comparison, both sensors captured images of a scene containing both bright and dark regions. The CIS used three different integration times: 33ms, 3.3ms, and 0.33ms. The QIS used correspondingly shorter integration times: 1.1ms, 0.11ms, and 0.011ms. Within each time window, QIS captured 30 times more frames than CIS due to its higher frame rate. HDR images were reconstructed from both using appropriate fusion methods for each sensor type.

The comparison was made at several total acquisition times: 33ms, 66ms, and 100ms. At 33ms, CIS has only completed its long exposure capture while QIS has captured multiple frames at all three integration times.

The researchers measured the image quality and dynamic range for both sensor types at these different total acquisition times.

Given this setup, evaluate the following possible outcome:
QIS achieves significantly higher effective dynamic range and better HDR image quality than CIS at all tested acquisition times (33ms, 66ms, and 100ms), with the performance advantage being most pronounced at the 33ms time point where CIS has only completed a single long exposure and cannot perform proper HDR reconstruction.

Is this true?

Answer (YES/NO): NO